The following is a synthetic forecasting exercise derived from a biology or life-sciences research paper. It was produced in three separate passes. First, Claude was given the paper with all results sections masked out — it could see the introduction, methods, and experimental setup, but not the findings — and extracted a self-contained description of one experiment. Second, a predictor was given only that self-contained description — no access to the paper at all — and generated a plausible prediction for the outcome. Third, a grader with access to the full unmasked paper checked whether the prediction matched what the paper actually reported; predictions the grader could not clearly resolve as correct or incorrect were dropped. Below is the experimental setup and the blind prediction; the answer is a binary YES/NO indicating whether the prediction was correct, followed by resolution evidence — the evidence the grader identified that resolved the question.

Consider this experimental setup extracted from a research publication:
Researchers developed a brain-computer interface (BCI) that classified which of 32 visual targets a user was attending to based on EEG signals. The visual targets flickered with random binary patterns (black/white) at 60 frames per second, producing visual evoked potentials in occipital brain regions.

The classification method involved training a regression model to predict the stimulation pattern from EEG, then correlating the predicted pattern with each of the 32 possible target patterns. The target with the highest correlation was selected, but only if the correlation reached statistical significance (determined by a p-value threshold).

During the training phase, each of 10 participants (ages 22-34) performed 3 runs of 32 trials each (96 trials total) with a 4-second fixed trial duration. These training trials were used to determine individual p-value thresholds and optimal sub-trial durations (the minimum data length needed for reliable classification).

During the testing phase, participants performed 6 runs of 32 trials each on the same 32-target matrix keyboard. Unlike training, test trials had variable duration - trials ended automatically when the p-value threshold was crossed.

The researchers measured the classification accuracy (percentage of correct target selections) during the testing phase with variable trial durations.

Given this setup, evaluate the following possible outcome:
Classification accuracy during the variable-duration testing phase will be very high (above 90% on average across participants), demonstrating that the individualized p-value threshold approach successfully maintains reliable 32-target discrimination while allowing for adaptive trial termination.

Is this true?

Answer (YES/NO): YES